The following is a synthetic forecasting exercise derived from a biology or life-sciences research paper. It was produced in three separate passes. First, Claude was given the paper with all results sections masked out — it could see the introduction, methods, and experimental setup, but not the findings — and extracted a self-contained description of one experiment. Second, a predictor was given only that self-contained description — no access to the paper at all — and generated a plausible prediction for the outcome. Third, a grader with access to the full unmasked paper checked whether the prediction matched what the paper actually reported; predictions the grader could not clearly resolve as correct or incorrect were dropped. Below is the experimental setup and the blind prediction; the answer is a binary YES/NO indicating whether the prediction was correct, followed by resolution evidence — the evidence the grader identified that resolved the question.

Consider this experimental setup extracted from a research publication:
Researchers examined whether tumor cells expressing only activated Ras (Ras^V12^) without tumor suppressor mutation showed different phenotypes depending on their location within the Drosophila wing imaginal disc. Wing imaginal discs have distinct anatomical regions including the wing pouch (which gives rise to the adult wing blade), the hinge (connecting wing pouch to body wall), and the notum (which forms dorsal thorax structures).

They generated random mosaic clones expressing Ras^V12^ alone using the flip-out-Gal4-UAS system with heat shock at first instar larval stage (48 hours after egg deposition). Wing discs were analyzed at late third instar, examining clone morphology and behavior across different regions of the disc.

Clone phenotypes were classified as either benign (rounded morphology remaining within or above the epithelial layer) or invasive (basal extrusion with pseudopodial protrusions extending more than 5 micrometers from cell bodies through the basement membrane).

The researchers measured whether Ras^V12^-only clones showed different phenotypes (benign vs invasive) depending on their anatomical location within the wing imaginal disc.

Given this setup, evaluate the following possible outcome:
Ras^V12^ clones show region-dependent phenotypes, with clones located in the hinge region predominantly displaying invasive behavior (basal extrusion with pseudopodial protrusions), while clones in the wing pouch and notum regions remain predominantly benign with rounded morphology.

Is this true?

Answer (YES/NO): NO